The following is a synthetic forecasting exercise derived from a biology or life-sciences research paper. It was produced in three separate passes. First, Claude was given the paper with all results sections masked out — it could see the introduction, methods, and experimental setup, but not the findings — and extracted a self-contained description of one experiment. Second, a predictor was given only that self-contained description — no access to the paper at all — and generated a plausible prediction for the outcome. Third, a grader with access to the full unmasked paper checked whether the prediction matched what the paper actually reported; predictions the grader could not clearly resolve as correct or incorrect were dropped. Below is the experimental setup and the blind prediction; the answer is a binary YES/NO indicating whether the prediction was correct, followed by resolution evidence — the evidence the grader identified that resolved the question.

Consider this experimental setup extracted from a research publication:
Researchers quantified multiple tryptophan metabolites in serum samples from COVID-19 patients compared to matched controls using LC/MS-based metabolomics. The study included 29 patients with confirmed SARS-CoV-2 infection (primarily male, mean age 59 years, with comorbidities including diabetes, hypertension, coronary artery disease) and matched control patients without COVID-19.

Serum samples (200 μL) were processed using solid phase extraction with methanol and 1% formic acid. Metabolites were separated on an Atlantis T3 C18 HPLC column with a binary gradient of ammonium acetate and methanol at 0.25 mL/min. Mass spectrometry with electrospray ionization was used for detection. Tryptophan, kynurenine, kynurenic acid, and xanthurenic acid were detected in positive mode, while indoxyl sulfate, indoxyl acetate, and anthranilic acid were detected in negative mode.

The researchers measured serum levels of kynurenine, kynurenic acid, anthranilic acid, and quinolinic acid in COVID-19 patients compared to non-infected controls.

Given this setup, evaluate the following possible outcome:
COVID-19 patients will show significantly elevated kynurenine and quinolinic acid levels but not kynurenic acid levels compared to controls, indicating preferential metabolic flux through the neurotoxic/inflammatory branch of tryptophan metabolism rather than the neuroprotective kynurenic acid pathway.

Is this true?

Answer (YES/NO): NO